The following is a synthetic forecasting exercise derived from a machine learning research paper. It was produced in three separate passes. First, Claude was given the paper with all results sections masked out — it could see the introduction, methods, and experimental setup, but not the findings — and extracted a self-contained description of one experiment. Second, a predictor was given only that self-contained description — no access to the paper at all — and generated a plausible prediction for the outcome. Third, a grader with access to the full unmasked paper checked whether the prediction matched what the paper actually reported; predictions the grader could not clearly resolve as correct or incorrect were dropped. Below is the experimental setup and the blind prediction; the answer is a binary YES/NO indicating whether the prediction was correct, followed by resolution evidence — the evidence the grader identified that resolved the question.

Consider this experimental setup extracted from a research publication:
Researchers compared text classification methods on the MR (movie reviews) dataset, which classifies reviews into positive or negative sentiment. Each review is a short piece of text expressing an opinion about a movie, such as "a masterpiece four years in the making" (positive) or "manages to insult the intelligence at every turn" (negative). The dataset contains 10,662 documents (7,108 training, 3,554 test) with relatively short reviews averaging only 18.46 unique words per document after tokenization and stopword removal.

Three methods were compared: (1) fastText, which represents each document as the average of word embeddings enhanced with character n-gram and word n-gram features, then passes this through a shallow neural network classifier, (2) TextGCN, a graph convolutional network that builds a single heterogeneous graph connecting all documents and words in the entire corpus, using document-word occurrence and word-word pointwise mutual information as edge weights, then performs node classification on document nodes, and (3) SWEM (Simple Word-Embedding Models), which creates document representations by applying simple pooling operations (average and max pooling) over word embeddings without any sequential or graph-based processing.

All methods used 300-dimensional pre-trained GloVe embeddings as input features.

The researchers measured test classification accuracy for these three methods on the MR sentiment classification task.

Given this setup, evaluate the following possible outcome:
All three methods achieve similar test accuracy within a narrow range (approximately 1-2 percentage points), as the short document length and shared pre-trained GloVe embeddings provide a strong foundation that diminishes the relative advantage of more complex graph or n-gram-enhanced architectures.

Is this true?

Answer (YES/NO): YES